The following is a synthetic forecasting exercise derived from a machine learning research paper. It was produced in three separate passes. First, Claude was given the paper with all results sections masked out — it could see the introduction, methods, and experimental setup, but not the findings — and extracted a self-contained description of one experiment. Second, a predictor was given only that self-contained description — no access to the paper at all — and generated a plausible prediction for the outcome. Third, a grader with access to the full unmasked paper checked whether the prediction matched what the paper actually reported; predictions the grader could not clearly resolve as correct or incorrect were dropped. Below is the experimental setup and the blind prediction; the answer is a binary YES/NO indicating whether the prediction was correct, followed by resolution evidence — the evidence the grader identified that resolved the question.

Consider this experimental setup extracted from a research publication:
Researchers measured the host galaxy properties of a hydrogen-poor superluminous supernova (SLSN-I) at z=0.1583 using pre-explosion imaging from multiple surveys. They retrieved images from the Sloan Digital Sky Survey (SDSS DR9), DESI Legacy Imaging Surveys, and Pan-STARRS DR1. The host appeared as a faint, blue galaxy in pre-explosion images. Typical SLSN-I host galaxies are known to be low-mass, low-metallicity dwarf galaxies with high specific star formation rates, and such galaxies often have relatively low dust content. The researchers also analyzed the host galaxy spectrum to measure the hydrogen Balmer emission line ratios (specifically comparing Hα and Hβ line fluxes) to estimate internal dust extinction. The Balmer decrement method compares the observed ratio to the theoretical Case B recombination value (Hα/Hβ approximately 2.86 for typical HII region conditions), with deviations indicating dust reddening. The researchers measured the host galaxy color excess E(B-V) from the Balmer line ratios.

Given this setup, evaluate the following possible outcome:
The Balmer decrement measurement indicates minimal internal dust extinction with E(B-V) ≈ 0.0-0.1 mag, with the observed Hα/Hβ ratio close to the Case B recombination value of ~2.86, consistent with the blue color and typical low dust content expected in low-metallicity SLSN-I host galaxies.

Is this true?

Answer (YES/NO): NO